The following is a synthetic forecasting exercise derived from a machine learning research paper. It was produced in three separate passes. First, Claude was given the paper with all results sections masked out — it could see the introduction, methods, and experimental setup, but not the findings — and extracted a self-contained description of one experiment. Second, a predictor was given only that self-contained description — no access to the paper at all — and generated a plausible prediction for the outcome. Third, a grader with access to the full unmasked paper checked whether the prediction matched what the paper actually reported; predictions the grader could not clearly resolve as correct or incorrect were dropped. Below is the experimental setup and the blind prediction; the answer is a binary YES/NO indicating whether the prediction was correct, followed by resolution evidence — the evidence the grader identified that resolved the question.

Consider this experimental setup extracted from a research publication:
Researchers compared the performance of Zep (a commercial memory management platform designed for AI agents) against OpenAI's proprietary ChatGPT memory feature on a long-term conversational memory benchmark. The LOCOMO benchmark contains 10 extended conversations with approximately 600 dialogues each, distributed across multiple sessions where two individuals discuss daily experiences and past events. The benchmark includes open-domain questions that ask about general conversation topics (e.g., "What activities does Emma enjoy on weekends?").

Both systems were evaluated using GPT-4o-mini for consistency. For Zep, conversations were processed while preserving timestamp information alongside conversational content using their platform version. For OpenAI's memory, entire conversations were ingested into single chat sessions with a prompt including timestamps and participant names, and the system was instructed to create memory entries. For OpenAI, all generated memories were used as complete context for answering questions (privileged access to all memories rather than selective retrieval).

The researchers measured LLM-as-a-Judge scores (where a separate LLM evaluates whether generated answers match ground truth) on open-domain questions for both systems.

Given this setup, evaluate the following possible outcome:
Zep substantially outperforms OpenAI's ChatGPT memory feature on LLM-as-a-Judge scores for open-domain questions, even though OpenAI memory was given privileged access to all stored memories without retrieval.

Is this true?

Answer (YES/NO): YES